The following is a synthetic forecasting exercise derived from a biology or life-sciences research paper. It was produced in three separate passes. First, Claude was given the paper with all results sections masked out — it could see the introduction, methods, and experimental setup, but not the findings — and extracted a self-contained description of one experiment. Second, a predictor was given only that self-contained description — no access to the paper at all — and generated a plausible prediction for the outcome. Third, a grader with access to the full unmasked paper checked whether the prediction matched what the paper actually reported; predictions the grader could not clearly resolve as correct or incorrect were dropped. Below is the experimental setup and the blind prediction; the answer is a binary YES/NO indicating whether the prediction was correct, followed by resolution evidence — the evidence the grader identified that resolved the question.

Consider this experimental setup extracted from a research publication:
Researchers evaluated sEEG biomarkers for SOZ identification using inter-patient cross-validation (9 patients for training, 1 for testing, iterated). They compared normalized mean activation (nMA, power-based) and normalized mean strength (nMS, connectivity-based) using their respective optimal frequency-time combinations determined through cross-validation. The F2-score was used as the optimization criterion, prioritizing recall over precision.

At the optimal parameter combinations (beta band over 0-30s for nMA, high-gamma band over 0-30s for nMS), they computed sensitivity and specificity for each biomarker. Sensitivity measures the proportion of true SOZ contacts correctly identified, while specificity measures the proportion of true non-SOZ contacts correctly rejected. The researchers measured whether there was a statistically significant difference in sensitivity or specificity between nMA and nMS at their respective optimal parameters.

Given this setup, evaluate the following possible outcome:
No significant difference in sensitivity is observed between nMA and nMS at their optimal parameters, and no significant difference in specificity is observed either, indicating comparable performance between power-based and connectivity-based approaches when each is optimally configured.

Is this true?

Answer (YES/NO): YES